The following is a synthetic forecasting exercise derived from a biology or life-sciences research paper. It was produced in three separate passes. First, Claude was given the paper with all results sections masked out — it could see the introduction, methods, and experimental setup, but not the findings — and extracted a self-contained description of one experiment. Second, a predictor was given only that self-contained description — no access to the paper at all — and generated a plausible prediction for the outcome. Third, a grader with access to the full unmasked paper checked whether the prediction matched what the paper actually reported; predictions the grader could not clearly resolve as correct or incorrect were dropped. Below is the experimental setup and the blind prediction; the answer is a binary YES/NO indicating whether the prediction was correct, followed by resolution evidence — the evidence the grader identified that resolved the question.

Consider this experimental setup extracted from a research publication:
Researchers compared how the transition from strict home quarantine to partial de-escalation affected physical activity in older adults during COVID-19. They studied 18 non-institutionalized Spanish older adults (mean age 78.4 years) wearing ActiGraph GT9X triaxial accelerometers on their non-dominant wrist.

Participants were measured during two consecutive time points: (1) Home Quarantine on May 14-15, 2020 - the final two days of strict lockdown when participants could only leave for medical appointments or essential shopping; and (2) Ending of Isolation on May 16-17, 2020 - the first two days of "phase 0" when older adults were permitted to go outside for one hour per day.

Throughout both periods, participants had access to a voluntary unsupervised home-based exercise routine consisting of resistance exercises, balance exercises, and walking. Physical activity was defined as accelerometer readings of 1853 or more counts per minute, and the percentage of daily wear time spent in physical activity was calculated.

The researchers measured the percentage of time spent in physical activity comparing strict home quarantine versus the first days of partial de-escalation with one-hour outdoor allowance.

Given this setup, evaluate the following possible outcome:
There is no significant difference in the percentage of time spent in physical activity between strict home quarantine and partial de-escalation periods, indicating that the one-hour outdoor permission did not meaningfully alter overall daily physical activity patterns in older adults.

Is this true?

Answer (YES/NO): NO